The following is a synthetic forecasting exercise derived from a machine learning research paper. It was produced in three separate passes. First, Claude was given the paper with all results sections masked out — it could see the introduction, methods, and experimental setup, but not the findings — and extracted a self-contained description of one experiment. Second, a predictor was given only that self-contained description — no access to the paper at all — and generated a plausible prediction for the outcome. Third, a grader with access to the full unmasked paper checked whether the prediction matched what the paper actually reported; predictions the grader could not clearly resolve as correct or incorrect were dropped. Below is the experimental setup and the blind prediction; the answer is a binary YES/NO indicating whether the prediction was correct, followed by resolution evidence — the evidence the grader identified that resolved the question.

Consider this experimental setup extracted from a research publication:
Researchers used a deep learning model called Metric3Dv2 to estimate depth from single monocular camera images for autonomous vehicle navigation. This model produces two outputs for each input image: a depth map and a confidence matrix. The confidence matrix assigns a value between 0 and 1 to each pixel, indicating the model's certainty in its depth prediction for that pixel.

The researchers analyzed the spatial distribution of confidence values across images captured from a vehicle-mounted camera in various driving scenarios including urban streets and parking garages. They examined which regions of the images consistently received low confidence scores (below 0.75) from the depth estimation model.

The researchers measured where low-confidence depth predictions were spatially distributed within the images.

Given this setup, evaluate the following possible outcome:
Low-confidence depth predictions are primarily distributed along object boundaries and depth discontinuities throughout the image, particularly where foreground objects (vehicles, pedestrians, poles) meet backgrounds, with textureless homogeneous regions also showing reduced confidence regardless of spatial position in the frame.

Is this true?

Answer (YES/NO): NO